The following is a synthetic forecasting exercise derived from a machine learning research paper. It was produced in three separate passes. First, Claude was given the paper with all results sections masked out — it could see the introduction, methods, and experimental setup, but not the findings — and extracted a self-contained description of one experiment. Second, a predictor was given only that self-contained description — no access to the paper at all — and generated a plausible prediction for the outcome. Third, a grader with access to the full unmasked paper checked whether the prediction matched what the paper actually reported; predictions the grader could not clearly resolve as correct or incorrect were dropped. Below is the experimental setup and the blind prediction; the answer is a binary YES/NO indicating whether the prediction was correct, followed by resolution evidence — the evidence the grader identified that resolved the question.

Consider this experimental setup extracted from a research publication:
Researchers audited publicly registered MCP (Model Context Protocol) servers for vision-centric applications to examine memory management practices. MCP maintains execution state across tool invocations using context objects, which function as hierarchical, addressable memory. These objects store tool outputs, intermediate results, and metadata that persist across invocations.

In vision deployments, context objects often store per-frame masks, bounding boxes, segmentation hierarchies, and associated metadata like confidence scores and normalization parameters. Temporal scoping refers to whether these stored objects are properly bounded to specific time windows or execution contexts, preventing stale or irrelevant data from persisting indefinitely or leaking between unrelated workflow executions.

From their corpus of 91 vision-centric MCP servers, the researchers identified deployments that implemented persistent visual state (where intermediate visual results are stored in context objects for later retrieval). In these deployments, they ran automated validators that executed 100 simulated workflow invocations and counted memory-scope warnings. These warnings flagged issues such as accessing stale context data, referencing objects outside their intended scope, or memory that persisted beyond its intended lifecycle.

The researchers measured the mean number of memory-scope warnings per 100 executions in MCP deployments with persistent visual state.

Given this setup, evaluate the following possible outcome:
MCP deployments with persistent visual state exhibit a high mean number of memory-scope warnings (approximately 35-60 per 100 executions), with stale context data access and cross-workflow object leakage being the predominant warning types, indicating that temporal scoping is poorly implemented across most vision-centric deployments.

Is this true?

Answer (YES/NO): NO